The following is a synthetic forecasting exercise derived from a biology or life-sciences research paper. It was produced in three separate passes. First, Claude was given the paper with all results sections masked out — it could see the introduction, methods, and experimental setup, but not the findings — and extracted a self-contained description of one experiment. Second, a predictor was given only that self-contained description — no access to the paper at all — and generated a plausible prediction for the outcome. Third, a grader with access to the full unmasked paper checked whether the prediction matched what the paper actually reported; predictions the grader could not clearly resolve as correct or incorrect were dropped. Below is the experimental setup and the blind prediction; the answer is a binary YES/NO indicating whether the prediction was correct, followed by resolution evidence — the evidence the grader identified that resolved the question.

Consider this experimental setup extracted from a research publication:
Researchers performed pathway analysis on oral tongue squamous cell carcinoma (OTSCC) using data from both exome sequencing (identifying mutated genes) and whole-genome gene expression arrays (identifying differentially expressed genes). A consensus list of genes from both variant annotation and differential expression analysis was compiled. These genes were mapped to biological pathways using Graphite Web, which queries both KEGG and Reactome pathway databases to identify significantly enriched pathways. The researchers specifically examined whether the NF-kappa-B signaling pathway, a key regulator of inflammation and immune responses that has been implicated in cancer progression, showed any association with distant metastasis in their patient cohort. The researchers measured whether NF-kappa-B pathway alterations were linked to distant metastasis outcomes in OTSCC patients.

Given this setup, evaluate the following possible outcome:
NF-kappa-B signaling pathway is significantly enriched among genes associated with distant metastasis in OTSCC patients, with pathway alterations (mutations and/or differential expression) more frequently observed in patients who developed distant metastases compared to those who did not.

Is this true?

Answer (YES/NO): YES